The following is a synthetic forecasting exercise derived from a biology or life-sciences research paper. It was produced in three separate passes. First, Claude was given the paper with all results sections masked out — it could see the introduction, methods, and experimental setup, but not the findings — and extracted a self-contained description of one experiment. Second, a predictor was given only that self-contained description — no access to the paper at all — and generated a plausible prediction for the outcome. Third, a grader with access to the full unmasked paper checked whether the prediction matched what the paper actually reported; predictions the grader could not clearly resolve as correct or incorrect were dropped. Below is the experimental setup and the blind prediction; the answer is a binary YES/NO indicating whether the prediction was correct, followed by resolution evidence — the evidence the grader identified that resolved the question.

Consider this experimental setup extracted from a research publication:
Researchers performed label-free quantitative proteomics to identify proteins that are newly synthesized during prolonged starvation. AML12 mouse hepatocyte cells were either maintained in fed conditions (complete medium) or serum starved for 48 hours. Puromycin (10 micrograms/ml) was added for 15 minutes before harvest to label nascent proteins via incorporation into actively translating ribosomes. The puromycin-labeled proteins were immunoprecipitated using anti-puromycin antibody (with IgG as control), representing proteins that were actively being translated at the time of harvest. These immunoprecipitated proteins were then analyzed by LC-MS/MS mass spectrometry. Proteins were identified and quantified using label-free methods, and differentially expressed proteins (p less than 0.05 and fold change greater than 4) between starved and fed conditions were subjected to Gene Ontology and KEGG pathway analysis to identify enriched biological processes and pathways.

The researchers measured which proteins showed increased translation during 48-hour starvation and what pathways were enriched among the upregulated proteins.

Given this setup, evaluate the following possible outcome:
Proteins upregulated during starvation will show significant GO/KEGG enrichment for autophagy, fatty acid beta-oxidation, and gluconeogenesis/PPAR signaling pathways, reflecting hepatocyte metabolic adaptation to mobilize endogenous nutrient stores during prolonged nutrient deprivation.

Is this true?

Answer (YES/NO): NO